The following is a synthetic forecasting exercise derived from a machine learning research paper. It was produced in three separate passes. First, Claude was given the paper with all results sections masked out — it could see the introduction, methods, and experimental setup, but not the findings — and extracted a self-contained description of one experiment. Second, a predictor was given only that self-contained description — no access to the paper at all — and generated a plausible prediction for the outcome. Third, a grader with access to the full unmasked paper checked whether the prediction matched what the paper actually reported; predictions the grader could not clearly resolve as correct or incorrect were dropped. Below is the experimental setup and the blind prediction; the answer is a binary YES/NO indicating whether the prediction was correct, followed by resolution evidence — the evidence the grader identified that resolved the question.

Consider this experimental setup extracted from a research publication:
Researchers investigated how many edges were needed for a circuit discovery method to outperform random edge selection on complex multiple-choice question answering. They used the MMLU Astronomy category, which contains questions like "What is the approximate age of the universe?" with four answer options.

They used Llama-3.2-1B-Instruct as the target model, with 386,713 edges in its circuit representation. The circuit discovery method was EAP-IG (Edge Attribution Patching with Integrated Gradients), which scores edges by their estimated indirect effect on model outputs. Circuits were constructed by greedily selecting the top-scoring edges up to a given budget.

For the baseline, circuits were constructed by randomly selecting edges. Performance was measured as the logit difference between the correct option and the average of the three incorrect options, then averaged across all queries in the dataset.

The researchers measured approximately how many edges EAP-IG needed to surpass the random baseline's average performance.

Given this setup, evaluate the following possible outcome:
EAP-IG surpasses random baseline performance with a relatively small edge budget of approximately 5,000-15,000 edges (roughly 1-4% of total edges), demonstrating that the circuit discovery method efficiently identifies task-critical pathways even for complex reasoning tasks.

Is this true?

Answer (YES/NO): NO